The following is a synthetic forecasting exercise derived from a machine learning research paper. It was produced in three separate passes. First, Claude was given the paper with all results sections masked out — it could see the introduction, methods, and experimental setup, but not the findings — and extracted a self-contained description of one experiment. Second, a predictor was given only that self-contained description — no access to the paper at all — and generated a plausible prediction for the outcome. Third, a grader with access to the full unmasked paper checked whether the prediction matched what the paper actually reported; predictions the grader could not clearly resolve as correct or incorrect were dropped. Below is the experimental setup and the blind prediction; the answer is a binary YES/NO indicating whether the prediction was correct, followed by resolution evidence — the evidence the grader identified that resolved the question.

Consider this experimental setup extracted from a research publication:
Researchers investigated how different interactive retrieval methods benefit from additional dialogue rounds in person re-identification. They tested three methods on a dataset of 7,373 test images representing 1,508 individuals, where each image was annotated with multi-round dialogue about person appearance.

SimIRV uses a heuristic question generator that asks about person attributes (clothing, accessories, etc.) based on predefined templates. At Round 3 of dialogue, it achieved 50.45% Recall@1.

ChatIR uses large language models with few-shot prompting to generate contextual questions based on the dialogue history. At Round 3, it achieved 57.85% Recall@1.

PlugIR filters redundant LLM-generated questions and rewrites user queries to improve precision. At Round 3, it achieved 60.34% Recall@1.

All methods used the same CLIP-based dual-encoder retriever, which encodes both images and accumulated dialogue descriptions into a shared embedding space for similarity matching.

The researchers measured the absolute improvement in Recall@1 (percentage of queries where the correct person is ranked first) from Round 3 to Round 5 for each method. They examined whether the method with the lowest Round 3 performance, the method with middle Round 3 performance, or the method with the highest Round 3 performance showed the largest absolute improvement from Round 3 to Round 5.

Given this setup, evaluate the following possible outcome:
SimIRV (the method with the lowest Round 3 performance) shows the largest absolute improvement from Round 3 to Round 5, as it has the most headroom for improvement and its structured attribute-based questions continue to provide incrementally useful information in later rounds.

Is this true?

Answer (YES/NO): YES